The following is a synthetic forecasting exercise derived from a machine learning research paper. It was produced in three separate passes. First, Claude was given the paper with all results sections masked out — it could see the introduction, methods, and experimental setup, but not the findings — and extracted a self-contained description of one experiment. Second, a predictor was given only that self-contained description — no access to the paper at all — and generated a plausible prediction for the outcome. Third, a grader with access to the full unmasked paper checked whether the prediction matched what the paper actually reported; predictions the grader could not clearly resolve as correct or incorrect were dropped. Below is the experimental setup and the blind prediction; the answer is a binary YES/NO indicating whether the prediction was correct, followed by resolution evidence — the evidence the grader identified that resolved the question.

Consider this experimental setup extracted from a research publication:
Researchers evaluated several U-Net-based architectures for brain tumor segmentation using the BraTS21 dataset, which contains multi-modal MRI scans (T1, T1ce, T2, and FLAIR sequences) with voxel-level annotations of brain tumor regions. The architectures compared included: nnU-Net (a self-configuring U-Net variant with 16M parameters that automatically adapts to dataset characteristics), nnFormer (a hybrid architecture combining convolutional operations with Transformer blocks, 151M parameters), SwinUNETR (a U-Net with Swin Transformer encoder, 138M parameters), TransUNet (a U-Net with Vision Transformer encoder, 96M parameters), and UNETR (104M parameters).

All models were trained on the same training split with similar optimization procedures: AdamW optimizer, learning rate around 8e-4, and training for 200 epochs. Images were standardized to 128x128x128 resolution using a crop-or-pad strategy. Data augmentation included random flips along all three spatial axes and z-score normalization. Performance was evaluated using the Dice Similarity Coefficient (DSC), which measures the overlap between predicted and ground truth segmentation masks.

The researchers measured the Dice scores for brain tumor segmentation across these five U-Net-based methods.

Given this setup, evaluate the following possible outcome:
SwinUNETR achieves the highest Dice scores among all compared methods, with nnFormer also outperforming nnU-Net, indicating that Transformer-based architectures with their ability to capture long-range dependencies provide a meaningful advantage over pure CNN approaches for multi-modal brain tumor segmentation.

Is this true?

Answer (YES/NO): NO